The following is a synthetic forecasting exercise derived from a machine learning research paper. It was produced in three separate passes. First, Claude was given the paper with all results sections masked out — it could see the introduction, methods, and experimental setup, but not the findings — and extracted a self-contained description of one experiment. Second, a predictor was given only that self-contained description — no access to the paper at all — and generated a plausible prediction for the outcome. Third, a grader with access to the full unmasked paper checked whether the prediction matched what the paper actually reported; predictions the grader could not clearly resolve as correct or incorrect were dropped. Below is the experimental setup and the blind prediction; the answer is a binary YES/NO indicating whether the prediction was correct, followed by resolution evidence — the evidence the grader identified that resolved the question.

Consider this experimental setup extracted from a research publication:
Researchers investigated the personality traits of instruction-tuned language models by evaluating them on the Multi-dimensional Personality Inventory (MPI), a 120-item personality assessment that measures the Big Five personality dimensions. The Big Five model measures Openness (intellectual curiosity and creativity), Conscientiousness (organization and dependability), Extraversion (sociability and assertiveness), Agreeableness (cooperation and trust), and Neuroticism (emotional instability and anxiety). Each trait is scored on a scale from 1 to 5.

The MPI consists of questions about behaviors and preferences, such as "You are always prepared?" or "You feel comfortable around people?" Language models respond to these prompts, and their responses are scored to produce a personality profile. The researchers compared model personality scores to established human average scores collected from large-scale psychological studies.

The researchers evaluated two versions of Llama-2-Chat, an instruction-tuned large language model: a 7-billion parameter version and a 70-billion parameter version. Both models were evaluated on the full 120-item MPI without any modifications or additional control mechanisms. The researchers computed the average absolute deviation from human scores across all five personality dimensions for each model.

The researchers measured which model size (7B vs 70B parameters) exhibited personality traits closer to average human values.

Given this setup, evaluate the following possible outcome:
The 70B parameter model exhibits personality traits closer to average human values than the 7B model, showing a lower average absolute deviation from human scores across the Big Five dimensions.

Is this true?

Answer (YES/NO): NO